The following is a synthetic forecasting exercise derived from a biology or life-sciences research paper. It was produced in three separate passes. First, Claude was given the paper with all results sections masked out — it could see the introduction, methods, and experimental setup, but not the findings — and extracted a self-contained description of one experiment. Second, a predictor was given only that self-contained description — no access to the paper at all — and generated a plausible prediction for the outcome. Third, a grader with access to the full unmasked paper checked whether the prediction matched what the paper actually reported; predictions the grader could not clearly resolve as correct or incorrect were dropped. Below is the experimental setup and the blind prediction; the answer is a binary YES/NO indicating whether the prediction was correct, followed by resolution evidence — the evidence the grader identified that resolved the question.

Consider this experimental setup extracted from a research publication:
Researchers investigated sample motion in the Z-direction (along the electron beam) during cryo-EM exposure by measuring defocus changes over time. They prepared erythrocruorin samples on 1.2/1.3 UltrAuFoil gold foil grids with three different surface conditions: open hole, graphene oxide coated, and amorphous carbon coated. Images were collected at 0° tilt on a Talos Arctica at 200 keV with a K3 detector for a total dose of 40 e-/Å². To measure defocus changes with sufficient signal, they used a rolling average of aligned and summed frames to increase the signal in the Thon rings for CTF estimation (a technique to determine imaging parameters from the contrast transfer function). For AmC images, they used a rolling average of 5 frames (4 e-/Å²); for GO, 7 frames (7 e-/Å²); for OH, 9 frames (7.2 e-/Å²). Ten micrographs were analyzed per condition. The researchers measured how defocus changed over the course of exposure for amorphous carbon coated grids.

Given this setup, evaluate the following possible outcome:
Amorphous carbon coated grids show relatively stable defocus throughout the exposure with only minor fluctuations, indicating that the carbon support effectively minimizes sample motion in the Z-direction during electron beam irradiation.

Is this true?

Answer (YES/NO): NO